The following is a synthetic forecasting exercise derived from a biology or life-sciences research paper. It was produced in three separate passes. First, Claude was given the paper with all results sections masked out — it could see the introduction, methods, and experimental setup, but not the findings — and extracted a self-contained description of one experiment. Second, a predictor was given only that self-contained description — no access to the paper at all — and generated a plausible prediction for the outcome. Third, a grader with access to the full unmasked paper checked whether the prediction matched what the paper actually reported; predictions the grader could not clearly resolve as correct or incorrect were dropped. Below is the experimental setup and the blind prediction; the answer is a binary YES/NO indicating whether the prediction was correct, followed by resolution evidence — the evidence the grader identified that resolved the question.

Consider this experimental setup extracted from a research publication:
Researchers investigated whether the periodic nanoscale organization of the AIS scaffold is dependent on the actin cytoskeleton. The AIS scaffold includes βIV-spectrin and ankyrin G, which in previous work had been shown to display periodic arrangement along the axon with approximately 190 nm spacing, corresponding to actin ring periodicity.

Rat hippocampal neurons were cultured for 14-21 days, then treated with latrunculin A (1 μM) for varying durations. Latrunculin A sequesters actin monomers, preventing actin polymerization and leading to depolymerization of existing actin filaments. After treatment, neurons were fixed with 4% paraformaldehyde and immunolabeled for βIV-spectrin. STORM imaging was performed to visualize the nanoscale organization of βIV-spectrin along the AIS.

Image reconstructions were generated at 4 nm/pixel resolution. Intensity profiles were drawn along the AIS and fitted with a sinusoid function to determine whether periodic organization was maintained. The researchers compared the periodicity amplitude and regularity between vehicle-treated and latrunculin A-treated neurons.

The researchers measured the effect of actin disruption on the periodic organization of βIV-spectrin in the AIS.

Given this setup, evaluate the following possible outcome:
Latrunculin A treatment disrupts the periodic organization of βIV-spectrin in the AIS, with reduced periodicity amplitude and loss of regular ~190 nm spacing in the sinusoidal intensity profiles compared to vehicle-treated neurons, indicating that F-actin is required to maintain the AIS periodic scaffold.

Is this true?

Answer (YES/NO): NO